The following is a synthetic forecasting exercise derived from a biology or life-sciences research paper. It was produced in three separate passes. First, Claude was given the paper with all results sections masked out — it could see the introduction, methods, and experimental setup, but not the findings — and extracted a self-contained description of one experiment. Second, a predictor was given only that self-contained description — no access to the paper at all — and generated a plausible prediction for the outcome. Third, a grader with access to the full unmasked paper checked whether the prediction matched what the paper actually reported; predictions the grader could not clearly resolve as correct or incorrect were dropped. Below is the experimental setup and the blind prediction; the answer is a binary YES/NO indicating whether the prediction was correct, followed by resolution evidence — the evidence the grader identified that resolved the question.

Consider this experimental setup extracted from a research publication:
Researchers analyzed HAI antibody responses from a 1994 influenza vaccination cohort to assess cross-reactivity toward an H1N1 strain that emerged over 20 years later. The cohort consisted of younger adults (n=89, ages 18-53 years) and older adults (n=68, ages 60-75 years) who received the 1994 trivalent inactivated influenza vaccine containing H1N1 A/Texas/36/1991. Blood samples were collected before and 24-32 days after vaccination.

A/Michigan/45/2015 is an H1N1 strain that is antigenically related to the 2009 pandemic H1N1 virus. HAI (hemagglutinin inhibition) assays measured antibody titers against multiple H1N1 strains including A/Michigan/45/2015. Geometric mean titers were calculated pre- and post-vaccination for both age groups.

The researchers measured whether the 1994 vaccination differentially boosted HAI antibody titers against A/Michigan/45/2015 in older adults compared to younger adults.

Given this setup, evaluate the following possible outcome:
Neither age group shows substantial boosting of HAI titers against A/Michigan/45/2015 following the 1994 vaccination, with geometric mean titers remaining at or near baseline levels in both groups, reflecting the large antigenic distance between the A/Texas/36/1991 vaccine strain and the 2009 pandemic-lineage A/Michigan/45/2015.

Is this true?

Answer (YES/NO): NO